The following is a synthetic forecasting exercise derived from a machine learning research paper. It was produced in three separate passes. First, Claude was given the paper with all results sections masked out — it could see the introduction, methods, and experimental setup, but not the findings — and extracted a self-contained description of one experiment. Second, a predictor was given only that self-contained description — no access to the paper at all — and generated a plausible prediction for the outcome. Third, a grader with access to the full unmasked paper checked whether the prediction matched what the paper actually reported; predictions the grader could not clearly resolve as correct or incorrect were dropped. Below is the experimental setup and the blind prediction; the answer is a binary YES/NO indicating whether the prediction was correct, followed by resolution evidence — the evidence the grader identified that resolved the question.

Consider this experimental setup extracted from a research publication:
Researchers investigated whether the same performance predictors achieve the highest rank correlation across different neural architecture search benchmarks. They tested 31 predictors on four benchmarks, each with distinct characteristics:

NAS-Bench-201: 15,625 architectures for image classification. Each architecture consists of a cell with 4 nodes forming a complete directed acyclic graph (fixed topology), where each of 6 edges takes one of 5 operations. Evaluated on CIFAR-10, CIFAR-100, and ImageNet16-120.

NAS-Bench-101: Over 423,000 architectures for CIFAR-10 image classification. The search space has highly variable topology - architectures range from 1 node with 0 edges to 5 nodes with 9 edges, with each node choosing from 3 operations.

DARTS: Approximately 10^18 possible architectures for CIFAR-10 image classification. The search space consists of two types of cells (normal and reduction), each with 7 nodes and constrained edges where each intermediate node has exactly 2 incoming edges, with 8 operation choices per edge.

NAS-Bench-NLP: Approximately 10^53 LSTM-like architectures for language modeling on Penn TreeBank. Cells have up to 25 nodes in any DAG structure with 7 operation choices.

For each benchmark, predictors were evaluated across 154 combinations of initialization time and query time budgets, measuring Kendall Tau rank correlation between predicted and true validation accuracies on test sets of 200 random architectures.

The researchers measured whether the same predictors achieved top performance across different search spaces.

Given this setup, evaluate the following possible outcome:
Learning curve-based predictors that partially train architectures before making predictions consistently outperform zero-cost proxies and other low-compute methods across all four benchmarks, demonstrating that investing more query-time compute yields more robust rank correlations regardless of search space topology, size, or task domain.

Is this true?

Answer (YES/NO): NO